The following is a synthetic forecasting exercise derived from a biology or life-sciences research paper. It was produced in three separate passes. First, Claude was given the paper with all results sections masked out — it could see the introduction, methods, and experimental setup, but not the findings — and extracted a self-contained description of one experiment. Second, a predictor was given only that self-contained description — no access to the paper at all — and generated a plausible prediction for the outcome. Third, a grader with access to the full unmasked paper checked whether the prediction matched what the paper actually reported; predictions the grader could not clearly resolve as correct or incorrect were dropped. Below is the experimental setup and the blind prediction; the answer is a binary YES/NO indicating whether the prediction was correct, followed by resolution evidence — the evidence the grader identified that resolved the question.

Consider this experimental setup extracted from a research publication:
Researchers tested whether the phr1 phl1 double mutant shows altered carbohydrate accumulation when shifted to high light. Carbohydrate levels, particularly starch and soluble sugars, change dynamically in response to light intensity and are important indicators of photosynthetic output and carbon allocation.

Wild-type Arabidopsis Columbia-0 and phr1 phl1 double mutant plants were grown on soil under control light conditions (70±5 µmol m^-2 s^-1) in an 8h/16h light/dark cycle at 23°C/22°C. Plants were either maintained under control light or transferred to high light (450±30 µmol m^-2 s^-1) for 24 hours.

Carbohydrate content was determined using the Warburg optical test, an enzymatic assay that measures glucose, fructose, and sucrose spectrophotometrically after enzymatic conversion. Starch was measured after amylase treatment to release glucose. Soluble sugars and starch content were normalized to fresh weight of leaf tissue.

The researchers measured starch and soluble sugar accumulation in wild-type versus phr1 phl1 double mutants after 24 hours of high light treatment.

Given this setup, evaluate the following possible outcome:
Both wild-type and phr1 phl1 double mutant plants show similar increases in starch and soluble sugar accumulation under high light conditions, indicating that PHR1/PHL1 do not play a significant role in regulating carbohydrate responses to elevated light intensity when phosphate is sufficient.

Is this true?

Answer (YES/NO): NO